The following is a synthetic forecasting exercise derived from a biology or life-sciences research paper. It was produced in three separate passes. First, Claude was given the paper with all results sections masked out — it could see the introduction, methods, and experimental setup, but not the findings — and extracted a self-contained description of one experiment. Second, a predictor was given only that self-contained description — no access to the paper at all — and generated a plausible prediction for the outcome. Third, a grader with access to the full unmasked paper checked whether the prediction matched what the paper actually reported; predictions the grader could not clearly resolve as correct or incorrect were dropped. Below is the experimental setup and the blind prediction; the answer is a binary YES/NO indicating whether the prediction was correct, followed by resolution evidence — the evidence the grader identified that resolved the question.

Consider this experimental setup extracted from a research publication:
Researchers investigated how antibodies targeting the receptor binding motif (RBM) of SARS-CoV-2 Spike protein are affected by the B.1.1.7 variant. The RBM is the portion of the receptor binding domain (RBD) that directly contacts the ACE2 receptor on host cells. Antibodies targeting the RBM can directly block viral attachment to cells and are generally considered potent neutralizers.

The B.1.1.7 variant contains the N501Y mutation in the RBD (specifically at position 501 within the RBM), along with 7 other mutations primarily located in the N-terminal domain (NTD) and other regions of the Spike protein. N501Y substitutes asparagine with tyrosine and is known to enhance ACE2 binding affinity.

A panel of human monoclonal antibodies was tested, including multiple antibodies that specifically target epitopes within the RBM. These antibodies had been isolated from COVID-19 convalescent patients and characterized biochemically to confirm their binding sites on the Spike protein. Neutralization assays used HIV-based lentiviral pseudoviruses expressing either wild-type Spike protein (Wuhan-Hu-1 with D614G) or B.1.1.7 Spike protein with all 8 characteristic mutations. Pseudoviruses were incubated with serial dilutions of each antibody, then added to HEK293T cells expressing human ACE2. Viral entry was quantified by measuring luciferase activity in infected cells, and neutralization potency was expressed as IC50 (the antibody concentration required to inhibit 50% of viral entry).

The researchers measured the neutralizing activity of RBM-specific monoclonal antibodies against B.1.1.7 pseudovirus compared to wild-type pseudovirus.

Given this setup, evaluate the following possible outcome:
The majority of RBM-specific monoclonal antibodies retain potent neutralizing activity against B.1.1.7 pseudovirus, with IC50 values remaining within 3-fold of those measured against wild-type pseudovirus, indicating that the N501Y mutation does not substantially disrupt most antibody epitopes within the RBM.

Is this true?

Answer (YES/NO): YES